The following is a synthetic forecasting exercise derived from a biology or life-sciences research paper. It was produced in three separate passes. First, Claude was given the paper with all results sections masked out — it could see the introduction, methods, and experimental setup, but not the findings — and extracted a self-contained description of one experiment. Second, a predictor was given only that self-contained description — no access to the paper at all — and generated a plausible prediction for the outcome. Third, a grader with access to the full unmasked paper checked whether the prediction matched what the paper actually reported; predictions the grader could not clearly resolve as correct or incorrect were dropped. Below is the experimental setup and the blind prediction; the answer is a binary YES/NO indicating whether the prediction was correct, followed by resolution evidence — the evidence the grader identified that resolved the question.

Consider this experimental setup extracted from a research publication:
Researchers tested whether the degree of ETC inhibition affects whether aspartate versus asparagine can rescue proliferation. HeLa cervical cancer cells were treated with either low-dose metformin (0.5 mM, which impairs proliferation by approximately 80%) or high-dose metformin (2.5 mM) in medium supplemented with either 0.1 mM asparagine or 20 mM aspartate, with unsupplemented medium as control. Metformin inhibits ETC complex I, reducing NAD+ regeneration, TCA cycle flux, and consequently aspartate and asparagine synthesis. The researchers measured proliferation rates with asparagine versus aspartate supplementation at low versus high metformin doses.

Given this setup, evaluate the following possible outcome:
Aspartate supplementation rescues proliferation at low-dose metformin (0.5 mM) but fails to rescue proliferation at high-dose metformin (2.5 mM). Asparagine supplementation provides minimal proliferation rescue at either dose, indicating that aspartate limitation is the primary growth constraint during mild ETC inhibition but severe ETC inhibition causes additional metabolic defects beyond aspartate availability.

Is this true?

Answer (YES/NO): NO